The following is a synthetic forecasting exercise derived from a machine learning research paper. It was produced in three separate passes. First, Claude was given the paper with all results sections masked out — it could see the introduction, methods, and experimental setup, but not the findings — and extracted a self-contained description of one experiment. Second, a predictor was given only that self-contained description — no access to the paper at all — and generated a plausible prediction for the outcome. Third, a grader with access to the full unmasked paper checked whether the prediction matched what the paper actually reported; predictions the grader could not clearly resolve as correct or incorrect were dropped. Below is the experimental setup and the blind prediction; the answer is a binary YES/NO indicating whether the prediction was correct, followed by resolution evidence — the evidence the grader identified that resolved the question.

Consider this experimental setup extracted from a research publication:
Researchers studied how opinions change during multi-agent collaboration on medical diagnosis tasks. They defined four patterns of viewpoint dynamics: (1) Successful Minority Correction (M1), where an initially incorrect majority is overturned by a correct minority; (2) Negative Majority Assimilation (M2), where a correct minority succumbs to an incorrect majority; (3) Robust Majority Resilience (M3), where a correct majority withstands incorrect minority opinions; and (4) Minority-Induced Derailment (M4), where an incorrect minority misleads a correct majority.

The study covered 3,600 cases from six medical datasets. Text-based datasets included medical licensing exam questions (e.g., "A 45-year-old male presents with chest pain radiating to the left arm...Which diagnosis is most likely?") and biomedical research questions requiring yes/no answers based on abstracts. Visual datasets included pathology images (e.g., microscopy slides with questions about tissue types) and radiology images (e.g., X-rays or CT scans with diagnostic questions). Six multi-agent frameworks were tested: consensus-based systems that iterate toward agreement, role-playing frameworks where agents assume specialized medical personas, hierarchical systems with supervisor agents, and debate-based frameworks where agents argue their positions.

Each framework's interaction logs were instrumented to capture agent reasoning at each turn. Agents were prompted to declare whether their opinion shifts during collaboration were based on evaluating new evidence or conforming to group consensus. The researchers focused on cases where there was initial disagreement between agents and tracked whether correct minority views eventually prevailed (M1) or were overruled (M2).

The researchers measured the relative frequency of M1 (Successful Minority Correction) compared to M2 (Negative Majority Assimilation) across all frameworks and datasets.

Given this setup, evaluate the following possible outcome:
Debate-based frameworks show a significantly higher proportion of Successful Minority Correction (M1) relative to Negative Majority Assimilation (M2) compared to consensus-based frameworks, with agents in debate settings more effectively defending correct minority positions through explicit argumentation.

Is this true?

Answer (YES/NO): NO